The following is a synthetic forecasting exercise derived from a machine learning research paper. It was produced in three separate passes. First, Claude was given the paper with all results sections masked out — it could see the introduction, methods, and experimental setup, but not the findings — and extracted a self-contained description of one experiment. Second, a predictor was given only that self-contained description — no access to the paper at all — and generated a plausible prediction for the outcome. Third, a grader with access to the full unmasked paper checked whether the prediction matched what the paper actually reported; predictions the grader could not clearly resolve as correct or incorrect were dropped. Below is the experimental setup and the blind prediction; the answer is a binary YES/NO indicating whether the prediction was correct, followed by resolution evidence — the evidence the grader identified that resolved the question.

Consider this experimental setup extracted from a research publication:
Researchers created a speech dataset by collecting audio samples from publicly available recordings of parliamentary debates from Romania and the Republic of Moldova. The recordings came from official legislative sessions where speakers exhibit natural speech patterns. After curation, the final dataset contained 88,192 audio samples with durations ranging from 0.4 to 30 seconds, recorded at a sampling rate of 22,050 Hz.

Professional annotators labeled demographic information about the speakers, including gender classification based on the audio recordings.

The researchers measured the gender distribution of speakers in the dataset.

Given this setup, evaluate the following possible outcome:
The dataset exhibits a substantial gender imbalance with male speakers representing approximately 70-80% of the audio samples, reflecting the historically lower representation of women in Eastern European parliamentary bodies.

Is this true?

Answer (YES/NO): NO